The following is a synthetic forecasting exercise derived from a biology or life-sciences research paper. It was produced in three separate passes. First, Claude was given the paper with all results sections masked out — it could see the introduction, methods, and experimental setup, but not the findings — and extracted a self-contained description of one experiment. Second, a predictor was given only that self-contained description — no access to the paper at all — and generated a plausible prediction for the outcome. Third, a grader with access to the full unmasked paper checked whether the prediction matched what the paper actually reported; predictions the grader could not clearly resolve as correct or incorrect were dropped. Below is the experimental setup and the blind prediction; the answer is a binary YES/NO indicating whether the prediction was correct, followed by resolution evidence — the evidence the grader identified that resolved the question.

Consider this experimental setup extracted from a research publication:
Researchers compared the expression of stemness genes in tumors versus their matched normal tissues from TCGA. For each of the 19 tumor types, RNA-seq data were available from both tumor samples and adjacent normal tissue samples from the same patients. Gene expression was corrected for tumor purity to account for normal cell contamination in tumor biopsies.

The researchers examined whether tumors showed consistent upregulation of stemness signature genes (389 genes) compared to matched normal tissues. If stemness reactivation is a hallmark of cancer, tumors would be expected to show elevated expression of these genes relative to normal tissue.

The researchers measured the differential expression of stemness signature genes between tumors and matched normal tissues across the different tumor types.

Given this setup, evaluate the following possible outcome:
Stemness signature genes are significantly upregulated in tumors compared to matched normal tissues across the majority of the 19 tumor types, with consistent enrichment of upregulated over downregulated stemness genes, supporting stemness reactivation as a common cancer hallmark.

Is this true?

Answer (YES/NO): YES